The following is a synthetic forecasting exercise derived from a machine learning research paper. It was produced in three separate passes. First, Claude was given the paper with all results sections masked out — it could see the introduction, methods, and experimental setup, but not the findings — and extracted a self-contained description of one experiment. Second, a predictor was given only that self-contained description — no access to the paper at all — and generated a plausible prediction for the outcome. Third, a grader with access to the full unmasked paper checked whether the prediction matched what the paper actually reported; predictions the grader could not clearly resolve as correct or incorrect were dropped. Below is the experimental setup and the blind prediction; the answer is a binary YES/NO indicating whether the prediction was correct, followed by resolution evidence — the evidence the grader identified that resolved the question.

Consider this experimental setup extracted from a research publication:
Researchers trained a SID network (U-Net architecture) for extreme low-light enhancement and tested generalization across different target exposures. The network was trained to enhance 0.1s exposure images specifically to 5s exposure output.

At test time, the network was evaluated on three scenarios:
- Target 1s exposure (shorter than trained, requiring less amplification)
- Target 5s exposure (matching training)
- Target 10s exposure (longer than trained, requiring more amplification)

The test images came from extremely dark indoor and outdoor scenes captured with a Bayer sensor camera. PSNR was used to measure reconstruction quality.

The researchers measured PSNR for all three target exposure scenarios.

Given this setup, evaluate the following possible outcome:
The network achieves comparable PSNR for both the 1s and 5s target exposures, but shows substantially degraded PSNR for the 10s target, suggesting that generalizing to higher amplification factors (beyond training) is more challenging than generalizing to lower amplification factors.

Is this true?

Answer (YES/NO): NO